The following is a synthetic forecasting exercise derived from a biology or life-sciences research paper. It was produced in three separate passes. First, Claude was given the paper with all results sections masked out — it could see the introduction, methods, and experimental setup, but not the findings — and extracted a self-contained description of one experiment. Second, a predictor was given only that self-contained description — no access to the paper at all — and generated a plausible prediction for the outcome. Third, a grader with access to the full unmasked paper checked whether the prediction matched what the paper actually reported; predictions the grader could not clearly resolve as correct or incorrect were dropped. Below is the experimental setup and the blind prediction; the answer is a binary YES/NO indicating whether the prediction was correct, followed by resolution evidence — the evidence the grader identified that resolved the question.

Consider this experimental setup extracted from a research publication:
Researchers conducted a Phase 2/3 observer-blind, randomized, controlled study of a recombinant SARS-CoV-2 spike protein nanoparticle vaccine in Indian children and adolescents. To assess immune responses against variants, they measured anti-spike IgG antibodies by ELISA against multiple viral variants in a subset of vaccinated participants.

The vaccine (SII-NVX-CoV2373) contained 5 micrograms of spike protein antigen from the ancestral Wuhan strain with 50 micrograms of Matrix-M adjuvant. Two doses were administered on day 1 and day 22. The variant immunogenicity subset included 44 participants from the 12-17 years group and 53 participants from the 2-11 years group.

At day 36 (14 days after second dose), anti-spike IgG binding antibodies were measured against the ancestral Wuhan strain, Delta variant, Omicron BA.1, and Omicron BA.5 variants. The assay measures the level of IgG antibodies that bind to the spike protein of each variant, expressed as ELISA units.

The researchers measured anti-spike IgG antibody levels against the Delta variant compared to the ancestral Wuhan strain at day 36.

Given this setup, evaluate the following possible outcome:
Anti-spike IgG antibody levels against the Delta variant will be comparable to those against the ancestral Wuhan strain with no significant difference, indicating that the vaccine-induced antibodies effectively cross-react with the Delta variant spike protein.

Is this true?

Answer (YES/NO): NO